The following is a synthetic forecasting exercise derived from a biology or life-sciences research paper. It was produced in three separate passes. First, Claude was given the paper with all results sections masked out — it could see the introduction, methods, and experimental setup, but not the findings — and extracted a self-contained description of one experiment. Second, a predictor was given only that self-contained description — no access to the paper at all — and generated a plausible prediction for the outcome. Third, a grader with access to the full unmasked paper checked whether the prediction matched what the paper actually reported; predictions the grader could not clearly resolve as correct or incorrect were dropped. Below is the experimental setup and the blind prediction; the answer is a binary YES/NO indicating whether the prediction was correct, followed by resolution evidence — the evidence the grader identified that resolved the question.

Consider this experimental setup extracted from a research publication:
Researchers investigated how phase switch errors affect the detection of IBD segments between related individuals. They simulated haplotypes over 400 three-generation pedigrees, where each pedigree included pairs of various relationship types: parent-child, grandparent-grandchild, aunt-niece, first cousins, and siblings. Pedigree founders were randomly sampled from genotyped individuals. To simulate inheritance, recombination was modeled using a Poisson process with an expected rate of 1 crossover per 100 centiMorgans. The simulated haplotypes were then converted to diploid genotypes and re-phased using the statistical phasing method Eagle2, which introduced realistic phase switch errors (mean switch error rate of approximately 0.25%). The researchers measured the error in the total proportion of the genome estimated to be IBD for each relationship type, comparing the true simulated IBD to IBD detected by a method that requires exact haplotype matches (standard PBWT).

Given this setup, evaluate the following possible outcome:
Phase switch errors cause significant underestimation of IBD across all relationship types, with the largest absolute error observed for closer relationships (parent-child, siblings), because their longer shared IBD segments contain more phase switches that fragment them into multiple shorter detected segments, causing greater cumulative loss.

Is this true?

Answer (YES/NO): NO